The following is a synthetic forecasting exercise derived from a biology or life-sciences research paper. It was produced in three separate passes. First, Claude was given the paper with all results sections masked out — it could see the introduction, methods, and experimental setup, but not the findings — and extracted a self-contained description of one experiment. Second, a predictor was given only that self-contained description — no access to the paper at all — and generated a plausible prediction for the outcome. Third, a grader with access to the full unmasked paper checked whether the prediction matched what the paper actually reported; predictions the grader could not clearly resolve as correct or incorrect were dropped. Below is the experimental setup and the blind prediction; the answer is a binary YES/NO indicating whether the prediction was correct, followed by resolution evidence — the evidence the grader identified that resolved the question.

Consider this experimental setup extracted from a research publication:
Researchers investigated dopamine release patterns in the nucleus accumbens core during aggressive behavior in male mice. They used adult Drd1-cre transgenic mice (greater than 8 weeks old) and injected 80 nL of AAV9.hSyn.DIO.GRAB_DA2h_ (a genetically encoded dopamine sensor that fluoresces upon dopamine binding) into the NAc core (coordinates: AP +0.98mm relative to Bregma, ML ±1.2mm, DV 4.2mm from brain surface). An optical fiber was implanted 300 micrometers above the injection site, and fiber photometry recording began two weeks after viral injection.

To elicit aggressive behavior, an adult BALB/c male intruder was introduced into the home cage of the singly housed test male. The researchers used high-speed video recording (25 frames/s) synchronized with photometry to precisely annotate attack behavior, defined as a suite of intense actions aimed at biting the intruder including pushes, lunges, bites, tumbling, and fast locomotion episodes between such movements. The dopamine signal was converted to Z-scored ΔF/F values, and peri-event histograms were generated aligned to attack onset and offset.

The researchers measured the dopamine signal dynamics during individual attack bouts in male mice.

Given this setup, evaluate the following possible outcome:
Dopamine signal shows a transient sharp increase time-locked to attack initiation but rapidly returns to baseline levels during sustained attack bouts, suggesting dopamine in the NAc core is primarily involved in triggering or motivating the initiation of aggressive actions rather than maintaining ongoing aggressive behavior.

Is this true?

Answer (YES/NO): NO